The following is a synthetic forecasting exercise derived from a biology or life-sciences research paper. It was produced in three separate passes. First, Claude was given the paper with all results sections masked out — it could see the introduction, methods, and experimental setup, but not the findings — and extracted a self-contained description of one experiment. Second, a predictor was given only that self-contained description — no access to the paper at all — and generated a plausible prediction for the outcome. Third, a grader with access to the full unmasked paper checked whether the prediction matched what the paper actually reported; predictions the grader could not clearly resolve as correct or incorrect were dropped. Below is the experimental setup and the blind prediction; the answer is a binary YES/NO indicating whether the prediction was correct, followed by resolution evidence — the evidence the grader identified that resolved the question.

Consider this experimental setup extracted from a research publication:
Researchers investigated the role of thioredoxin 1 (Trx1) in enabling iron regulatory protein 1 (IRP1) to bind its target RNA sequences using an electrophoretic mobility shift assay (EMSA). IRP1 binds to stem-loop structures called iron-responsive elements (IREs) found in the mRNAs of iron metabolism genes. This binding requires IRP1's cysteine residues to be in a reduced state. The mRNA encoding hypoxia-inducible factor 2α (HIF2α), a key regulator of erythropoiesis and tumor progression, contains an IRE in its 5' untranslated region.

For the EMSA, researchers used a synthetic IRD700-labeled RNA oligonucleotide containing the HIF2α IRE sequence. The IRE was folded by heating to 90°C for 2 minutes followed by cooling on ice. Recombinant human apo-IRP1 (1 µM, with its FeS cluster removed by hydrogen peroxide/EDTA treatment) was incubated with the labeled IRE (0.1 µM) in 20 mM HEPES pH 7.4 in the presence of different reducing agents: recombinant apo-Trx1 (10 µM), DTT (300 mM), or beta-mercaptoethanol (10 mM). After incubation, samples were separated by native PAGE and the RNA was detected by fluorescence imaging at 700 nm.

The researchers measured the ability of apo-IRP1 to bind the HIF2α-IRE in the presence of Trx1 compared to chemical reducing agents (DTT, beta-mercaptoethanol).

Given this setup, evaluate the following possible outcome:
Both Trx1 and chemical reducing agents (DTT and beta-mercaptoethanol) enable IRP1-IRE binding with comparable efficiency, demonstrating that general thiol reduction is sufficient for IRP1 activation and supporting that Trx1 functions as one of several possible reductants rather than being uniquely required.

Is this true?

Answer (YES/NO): NO